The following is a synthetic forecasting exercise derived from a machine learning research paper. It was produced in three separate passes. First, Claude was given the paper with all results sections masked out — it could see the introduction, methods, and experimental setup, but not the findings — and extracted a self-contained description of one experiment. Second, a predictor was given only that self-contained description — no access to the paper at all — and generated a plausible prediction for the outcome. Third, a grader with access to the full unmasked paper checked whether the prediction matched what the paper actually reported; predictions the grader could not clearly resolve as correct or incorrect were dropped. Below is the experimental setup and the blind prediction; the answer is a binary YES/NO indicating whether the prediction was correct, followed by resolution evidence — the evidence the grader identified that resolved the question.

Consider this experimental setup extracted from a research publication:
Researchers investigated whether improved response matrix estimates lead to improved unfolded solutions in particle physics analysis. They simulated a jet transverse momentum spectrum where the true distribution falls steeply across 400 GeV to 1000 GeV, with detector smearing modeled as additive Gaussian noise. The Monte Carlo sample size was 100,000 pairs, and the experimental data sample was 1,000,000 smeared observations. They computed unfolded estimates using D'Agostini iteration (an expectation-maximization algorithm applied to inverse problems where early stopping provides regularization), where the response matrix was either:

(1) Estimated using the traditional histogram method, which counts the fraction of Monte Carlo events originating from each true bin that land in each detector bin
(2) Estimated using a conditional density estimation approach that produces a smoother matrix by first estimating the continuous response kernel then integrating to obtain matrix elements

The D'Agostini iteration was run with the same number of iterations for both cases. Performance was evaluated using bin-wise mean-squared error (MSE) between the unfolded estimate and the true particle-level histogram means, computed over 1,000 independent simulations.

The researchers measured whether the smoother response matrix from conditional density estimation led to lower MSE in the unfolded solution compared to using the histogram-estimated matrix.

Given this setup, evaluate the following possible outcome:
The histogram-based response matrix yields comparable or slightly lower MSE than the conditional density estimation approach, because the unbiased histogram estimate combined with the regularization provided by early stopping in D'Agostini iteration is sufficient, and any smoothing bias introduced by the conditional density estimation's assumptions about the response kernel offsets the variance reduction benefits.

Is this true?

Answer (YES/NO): NO